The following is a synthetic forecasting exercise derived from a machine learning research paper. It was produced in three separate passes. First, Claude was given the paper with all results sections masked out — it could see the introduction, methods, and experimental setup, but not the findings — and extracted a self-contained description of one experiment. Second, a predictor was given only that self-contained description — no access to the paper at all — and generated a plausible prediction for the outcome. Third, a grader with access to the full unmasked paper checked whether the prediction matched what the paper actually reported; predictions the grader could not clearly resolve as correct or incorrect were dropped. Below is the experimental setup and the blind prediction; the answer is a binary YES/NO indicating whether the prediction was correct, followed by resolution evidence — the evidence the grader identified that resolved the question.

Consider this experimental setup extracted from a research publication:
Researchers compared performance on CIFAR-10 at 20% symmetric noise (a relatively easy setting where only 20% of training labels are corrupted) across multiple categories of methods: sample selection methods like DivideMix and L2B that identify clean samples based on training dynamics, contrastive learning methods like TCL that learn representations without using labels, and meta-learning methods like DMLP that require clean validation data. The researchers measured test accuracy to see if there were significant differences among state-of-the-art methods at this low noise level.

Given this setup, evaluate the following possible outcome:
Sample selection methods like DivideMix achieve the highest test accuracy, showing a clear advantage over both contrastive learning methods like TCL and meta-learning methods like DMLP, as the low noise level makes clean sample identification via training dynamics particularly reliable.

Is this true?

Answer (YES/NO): NO